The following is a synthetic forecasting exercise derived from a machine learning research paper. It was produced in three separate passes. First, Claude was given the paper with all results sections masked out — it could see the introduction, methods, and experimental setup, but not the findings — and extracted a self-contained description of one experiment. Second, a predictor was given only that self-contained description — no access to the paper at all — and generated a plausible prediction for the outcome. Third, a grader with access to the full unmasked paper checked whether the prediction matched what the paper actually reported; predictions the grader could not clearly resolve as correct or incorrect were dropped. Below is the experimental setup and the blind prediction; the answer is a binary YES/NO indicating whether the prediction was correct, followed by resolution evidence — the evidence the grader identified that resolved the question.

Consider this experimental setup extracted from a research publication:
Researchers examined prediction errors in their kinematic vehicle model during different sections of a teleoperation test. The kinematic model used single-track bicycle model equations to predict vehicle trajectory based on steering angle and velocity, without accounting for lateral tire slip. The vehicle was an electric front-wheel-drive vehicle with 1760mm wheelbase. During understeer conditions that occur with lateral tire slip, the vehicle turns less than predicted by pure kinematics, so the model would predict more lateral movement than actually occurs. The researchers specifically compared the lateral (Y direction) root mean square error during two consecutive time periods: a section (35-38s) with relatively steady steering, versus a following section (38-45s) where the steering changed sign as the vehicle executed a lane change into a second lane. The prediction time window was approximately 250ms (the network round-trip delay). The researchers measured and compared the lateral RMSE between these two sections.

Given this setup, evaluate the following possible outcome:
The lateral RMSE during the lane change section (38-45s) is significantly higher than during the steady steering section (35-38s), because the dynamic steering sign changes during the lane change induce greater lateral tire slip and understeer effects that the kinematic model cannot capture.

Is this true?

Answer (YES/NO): YES